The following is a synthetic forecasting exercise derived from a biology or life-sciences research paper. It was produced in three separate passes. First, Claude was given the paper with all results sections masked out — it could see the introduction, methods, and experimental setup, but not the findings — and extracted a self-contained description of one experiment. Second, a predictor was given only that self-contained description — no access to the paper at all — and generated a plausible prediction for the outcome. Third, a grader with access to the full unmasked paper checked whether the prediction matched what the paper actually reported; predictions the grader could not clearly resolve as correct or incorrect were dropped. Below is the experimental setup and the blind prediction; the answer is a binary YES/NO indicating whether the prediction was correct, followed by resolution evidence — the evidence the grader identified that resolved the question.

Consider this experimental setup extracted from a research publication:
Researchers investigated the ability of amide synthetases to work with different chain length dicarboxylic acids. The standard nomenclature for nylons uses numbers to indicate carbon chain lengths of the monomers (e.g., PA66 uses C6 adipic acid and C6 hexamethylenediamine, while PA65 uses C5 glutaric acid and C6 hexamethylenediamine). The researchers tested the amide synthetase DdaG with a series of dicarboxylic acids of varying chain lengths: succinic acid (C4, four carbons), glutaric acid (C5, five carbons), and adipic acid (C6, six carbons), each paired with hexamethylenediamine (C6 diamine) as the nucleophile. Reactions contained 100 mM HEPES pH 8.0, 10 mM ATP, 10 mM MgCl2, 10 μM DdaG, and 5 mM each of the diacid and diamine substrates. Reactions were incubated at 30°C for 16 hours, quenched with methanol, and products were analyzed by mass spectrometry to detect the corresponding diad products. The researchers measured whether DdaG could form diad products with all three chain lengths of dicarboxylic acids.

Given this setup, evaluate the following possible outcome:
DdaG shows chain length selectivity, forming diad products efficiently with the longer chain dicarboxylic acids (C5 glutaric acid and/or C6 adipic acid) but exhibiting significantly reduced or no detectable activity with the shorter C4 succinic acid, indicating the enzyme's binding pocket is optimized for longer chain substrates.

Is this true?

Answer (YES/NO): NO